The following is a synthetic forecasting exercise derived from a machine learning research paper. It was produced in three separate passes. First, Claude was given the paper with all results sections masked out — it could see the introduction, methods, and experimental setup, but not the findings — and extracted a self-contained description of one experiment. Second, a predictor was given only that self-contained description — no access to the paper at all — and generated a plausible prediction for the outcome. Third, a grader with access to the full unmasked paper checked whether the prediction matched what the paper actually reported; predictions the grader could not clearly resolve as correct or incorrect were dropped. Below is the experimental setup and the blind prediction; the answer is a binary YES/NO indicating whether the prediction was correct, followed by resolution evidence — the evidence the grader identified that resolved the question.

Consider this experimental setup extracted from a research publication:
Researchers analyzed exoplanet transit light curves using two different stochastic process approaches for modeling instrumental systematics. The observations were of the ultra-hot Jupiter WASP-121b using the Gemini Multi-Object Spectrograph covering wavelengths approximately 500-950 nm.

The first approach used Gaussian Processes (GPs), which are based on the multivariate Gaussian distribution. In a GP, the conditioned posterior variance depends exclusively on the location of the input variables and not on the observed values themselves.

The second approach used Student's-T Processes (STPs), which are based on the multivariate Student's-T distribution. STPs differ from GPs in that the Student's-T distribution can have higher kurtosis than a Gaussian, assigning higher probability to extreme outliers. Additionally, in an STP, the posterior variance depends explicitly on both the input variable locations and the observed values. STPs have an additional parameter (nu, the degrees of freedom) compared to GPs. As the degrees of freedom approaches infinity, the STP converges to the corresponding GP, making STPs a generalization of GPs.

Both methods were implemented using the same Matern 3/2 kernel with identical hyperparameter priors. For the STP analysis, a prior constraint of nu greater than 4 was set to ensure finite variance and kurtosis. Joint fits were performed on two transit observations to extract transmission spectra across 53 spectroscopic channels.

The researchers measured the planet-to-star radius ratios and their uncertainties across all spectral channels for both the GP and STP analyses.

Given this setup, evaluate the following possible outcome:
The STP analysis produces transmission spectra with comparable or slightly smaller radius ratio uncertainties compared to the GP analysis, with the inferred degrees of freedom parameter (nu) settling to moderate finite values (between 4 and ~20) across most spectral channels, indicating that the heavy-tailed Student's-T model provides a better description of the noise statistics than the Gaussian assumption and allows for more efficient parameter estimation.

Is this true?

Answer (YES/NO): NO